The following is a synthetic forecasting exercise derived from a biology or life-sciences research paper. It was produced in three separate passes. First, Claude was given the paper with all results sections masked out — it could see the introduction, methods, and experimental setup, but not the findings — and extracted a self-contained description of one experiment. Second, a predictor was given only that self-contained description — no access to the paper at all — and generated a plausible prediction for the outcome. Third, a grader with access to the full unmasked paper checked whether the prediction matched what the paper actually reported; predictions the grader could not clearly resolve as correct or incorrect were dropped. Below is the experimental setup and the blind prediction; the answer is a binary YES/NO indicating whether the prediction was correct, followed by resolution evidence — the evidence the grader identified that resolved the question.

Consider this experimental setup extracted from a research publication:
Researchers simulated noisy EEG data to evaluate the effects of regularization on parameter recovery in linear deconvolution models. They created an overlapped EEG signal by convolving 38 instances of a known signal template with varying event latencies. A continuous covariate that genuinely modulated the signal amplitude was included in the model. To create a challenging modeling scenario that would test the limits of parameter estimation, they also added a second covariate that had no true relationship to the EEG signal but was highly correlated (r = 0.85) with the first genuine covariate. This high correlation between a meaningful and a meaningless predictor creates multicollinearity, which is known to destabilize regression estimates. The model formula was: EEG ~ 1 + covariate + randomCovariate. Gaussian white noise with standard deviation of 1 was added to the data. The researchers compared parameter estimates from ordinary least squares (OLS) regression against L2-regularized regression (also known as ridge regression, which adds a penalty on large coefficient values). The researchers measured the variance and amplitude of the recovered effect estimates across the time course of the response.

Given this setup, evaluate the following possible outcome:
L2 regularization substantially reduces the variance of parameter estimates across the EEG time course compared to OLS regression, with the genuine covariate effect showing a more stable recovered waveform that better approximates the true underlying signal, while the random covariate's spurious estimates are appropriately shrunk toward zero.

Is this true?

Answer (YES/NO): NO